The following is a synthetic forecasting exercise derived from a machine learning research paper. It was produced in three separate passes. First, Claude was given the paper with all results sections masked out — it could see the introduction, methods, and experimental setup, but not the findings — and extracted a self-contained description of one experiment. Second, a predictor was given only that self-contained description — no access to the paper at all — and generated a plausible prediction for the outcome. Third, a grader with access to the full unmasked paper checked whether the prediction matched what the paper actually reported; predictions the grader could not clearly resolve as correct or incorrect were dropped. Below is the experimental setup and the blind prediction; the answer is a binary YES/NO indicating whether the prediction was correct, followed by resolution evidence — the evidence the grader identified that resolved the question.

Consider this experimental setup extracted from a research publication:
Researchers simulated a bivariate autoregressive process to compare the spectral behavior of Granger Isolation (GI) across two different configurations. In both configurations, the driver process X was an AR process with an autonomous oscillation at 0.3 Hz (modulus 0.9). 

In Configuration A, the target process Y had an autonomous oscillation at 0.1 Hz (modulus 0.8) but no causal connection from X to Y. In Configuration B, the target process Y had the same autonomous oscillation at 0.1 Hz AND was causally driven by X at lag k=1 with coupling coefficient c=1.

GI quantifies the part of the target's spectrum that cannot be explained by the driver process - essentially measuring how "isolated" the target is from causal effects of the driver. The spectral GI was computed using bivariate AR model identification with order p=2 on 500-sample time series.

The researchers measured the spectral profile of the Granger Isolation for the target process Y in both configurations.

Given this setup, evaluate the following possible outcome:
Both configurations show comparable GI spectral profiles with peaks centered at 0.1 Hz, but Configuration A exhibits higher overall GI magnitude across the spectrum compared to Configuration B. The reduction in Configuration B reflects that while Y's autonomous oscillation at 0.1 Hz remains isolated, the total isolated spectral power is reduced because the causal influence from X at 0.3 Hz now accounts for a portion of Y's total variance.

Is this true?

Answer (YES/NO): NO